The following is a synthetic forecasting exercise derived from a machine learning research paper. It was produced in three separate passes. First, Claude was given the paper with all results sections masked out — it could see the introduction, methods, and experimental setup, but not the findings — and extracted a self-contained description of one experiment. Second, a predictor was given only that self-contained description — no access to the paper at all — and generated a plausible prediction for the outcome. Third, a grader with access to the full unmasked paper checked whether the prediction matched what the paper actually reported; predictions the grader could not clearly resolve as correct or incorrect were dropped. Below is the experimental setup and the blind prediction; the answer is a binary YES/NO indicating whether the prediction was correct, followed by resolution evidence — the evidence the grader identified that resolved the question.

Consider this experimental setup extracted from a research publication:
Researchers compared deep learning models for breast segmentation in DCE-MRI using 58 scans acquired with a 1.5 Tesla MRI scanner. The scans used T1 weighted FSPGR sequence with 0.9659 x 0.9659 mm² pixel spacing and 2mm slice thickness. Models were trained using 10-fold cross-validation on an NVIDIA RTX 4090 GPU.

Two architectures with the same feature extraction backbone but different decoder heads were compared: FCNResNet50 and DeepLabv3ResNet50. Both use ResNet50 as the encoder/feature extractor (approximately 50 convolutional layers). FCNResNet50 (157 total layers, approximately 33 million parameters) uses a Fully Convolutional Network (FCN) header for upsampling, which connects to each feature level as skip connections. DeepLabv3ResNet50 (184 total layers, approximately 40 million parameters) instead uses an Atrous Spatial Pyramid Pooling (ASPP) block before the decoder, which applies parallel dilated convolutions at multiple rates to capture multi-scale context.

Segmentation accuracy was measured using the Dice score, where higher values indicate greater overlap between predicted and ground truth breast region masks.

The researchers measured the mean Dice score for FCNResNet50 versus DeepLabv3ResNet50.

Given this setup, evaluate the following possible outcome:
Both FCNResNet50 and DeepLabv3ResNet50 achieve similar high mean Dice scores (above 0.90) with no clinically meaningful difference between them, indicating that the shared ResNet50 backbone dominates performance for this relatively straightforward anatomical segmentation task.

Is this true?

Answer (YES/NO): YES